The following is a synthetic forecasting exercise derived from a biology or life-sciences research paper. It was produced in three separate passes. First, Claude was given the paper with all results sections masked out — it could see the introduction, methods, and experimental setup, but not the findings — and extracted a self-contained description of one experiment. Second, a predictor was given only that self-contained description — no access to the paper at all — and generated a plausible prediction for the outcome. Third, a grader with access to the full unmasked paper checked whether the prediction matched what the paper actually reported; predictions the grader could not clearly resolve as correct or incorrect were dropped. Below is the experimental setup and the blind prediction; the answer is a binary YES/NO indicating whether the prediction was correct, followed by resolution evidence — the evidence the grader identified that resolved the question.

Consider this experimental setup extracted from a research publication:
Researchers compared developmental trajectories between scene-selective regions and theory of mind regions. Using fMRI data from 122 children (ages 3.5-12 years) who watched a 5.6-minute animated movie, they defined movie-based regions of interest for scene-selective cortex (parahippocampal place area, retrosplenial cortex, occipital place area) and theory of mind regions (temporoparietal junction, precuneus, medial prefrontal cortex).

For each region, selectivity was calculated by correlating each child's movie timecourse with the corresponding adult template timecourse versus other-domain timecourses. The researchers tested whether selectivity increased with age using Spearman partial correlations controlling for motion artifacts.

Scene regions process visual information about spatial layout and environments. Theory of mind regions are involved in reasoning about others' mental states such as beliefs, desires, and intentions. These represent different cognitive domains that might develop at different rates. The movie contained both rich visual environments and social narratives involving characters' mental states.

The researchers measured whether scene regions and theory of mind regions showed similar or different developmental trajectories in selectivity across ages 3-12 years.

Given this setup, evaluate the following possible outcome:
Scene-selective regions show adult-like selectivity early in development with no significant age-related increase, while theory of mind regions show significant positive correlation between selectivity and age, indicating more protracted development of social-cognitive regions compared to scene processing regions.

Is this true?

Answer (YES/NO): NO